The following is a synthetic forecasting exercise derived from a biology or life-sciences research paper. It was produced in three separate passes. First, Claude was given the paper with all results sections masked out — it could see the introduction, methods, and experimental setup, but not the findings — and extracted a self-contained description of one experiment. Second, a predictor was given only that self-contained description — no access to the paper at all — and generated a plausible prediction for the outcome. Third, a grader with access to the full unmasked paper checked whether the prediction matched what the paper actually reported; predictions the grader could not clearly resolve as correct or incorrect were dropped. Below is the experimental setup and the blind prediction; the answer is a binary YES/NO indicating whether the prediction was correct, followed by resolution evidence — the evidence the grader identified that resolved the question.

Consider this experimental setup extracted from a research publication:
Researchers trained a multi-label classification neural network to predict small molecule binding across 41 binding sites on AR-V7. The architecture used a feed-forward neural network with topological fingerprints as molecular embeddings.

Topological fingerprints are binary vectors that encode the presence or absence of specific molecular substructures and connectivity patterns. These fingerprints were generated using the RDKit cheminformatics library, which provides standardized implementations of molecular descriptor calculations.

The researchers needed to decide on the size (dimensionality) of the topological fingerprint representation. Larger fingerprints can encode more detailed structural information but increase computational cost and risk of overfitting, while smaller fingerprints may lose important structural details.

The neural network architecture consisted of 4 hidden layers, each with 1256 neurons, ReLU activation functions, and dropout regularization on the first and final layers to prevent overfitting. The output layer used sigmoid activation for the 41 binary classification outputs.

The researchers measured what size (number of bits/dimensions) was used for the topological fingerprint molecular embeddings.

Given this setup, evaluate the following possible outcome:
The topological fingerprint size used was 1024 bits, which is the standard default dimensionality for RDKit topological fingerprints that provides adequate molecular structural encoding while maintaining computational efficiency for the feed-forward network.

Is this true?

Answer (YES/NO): NO